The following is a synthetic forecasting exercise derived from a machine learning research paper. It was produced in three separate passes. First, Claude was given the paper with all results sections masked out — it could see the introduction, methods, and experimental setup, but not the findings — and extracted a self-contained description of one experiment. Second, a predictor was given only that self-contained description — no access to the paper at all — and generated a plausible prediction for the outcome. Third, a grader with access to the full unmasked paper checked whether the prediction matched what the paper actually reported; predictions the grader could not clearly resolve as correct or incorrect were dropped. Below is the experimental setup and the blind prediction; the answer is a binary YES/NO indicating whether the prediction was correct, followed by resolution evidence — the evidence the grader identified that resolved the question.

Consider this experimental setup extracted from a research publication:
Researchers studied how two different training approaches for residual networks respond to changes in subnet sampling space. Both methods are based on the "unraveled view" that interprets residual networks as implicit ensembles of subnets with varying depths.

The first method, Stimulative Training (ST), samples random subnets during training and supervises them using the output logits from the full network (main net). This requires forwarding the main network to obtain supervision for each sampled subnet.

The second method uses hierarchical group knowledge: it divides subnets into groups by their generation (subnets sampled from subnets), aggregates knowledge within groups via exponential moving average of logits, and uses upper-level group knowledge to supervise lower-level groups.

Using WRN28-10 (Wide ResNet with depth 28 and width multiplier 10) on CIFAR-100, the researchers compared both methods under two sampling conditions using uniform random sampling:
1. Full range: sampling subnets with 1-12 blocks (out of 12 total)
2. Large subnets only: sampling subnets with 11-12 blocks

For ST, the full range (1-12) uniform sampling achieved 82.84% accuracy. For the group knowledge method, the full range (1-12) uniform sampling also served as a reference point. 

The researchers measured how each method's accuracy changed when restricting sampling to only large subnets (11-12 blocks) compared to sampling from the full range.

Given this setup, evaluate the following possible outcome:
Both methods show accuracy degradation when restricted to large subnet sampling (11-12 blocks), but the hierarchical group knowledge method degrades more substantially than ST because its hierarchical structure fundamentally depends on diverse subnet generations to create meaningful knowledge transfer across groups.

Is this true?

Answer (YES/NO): NO